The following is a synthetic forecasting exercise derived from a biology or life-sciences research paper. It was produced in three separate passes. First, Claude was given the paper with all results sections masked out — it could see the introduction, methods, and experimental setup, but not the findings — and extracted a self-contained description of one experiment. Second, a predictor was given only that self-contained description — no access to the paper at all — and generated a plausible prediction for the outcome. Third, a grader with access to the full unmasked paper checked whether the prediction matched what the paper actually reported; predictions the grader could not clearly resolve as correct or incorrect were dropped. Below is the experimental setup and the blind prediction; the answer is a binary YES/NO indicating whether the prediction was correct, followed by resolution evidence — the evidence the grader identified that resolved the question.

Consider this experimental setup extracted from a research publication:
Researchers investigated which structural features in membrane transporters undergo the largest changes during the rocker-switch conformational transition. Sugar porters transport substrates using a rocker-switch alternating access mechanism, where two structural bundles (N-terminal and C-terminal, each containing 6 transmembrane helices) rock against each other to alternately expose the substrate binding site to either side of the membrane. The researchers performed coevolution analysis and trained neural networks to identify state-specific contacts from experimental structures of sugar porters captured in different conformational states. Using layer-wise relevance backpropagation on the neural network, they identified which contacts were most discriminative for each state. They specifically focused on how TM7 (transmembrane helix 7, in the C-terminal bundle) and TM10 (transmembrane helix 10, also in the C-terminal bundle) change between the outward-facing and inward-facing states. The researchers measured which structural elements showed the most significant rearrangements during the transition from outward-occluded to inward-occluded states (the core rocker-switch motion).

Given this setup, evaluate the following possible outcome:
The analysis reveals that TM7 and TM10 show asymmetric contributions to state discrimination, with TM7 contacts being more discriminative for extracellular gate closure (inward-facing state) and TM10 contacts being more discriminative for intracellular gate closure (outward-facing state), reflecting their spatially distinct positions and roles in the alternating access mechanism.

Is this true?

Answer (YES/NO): YES